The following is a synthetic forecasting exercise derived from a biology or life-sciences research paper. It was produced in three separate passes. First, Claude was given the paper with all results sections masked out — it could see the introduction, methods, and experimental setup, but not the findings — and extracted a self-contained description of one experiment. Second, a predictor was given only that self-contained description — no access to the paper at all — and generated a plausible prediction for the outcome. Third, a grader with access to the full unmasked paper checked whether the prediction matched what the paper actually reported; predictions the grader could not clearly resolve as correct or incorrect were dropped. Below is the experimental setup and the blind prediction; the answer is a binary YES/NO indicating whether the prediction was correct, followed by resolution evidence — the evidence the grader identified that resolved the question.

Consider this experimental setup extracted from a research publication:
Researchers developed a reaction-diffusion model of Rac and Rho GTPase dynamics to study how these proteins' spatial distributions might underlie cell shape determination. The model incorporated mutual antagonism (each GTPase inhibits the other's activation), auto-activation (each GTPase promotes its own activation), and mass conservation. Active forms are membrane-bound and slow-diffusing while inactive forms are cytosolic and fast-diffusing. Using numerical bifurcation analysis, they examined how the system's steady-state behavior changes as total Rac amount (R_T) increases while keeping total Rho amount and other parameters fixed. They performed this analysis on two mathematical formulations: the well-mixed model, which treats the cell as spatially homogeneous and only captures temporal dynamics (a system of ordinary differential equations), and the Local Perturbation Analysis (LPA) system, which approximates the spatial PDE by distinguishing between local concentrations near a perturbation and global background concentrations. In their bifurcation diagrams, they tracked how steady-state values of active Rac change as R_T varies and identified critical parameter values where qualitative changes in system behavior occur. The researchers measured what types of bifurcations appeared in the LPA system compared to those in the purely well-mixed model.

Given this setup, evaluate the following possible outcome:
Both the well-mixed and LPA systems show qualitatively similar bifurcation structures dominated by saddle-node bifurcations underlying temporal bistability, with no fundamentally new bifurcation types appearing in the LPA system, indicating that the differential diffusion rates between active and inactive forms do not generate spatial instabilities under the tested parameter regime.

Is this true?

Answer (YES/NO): NO